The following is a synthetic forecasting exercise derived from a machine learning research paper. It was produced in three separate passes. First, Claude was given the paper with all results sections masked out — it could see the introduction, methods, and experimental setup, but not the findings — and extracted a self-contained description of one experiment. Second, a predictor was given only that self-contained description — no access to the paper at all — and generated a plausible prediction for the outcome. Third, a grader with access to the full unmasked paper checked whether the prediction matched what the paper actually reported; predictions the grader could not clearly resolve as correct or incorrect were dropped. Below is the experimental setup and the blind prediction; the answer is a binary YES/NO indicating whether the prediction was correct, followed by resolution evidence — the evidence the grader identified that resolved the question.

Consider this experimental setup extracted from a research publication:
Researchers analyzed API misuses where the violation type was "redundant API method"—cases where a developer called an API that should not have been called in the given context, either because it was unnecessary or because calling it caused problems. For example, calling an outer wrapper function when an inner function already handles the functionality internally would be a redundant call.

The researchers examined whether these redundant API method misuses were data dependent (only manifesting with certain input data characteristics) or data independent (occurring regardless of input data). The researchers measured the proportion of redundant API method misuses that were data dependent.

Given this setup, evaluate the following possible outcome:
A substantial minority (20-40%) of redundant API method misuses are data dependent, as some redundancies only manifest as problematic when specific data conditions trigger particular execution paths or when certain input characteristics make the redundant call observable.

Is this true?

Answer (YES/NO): NO